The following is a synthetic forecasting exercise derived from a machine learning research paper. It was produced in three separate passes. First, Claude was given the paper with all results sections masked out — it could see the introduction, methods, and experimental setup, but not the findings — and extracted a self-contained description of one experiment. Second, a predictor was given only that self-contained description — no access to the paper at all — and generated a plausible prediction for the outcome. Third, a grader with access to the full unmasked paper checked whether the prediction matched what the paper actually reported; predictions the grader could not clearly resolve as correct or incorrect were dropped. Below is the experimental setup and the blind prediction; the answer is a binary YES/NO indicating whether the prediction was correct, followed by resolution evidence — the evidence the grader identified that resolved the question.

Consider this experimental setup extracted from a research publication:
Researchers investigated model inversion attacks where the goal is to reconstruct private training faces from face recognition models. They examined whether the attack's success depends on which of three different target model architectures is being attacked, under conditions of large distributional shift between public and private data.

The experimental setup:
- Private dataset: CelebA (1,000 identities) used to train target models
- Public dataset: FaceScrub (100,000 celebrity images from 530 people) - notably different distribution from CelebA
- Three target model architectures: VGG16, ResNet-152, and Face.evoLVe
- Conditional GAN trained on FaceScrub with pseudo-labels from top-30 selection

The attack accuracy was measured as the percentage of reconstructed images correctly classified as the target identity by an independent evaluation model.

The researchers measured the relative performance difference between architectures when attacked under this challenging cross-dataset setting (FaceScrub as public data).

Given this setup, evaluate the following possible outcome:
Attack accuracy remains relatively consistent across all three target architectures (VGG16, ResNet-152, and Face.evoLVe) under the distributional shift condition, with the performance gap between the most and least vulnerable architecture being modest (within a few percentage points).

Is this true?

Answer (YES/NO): NO